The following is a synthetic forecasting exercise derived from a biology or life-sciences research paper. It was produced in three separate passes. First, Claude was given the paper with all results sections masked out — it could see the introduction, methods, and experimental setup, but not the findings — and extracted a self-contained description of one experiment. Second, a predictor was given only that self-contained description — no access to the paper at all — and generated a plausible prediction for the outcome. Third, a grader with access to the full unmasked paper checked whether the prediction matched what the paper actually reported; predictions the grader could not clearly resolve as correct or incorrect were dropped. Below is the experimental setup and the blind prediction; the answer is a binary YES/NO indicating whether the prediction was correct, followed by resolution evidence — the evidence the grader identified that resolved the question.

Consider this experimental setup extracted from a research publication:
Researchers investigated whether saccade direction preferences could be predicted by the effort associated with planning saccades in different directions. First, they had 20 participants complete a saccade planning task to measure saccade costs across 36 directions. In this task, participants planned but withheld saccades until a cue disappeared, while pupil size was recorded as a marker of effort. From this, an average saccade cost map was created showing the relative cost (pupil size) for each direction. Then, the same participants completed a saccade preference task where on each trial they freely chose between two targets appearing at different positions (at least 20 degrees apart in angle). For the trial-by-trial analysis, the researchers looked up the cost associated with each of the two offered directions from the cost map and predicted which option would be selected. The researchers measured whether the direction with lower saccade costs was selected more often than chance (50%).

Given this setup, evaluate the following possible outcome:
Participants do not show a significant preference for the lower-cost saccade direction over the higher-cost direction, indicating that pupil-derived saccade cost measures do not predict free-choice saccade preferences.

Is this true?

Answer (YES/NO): NO